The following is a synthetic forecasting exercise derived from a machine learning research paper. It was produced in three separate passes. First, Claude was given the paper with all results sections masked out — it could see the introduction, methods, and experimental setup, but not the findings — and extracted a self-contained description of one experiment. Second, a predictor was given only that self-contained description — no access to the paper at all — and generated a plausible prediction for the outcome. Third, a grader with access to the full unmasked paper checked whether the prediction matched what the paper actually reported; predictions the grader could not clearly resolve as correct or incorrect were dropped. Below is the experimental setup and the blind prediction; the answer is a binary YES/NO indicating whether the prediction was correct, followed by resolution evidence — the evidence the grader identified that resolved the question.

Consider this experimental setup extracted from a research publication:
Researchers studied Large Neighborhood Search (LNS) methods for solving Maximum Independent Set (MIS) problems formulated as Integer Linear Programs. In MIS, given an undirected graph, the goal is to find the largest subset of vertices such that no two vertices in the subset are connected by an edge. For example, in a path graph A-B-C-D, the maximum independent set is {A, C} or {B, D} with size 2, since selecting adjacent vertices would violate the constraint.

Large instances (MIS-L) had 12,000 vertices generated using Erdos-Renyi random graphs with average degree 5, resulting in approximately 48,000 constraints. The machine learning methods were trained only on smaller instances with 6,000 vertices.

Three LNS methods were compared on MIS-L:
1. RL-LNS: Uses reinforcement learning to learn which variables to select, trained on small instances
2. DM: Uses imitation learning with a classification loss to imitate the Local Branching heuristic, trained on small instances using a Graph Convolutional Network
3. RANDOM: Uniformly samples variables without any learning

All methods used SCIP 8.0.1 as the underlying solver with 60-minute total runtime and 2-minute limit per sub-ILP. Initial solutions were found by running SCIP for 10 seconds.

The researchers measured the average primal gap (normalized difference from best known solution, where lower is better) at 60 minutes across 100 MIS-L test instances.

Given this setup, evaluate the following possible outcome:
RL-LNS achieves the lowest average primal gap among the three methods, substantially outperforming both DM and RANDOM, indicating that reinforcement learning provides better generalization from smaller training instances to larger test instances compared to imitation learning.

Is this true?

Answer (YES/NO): NO